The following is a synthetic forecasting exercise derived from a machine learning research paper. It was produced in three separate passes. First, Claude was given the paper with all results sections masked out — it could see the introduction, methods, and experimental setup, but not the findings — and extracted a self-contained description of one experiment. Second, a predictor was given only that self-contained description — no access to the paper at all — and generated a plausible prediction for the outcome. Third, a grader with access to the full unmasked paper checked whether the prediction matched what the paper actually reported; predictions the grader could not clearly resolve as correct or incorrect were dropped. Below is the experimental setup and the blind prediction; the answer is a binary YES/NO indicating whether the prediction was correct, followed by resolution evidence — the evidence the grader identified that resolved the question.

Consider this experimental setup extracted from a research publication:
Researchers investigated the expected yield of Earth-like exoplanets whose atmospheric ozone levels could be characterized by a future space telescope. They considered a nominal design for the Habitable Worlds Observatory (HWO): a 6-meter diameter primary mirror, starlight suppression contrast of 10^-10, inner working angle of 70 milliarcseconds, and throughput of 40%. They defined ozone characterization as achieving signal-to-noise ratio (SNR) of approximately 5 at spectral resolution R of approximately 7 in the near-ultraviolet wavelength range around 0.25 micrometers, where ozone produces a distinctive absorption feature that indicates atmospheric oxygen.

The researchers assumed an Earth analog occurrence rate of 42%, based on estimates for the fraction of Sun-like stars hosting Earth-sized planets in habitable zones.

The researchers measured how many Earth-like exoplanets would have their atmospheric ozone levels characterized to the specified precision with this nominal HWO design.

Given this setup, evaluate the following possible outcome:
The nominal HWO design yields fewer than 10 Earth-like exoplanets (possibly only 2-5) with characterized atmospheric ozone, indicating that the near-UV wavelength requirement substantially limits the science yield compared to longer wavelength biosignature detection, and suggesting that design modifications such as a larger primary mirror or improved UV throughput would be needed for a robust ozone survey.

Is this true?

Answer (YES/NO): NO